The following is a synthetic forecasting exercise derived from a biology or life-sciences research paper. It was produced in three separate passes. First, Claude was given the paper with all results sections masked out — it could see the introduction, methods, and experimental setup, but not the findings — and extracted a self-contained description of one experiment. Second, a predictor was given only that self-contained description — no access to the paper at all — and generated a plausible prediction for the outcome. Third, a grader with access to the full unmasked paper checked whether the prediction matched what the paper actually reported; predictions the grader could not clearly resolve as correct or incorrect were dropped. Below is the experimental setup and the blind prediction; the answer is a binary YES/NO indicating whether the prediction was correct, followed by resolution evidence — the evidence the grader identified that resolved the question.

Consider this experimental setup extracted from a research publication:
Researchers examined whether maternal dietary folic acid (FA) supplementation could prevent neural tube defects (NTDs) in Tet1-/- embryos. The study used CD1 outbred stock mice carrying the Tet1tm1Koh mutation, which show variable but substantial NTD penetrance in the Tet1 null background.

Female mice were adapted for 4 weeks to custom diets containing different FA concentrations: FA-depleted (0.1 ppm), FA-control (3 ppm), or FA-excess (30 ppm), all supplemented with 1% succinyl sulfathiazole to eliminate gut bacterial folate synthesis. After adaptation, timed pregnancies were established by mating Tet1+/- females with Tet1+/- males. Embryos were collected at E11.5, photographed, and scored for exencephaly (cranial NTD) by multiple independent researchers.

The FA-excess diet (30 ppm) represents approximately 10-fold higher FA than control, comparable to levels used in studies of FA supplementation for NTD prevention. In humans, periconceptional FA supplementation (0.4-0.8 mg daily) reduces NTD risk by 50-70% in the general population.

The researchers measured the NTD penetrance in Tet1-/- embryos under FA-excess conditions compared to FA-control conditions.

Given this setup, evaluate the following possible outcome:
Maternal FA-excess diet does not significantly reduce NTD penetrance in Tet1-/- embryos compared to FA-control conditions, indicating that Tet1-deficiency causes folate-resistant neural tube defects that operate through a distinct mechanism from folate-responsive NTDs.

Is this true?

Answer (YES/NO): YES